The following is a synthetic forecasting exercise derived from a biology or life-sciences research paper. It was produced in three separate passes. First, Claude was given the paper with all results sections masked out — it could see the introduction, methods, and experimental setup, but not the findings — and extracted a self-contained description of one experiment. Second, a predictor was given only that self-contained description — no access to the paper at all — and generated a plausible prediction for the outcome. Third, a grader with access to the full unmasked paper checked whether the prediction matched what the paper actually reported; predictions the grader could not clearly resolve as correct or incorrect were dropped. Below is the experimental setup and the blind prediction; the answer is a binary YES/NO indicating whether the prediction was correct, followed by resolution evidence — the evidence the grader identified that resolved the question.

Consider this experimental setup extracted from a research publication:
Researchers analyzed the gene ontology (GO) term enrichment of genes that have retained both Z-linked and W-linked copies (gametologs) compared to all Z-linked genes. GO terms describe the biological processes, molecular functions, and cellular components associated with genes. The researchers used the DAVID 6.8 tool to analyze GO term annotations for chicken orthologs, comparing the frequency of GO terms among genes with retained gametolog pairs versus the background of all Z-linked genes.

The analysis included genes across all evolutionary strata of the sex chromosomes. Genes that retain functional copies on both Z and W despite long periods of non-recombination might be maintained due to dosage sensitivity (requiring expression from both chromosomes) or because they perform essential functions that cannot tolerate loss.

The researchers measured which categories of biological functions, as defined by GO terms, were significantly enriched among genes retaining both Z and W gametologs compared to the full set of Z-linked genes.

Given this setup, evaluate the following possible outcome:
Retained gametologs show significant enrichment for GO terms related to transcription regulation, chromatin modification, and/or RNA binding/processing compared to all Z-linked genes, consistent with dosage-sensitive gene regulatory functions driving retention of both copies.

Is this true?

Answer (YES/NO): YES